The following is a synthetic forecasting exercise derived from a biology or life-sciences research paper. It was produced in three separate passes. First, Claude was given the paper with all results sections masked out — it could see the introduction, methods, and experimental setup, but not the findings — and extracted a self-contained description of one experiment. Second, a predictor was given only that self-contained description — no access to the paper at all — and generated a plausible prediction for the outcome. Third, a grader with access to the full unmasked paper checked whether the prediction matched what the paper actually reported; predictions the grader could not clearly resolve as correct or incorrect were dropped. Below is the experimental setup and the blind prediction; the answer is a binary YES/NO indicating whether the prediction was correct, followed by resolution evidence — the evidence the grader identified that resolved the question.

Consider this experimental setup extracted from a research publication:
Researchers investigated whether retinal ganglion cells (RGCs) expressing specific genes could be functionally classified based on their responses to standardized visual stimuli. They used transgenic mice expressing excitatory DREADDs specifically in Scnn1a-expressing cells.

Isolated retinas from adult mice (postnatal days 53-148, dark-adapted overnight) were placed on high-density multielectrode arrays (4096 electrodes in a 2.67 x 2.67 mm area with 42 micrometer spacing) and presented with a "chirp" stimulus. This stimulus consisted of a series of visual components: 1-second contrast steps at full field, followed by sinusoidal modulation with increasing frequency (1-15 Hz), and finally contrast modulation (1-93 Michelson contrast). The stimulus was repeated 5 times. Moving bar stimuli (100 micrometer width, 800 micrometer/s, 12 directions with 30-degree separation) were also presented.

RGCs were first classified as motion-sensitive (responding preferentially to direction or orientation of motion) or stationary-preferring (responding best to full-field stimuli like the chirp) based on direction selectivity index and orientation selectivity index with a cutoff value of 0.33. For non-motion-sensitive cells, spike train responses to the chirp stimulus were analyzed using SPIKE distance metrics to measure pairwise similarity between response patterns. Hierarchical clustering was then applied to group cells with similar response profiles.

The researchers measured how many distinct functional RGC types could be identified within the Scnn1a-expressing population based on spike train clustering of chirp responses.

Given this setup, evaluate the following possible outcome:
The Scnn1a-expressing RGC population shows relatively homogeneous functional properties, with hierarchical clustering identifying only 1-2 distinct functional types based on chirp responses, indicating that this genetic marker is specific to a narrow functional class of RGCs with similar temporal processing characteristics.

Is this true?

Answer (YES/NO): NO